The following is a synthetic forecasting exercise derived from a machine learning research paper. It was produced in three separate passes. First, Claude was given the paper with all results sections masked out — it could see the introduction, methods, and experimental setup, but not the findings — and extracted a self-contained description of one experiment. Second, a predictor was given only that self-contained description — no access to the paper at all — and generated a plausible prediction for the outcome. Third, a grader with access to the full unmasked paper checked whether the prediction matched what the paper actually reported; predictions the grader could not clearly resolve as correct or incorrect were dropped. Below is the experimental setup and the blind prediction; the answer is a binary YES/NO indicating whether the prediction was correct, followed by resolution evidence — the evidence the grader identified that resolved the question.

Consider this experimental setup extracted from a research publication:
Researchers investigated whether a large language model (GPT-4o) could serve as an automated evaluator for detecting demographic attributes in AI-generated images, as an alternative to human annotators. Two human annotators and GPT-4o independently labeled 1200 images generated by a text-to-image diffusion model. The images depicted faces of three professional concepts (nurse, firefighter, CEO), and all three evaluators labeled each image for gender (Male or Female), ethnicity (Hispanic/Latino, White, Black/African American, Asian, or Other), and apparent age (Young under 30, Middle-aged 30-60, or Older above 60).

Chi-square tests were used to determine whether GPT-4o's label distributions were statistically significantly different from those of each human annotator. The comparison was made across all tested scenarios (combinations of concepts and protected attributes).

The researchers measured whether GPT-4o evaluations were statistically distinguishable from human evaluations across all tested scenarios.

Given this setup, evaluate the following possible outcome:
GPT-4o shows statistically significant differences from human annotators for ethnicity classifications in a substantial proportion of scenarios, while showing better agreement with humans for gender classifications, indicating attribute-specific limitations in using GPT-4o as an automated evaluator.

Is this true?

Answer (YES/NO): YES